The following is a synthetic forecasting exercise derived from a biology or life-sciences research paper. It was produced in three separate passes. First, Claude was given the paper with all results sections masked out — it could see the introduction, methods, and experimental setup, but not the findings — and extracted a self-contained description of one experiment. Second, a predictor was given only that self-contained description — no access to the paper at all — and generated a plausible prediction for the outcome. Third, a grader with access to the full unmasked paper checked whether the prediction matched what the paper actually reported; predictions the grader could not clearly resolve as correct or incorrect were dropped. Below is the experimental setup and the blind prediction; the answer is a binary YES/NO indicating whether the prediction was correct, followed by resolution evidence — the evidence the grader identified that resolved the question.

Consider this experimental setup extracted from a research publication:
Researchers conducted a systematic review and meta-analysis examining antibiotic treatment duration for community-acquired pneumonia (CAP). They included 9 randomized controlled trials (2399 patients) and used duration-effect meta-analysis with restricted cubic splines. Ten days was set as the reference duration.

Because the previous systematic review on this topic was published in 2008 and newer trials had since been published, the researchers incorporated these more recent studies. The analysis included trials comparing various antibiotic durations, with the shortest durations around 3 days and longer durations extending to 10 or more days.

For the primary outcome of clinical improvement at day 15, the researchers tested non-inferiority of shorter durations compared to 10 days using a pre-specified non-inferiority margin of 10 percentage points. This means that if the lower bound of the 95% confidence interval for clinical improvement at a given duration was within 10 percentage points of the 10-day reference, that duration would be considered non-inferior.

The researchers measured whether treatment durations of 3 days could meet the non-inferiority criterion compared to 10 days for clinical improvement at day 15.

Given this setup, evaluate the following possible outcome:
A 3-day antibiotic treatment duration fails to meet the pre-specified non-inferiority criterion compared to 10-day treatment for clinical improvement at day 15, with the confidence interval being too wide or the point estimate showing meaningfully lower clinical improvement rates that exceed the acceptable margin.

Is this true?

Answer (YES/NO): NO